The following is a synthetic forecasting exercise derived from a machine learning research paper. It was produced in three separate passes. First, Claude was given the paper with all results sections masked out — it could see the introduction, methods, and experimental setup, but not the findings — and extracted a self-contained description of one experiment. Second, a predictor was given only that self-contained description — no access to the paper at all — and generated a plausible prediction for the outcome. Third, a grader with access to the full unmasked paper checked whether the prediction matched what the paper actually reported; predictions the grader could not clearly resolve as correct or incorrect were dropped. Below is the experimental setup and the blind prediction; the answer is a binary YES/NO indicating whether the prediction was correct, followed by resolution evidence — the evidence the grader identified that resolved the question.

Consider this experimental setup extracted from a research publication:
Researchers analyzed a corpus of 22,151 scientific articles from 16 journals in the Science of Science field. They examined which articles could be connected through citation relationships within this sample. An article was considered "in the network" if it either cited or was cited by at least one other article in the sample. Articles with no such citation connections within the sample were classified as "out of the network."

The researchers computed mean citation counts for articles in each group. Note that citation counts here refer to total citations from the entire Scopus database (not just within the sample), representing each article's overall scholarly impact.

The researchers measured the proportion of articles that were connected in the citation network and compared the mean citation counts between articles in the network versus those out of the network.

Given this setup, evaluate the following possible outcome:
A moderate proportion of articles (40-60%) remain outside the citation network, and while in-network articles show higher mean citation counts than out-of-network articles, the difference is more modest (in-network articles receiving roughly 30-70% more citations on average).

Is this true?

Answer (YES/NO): NO